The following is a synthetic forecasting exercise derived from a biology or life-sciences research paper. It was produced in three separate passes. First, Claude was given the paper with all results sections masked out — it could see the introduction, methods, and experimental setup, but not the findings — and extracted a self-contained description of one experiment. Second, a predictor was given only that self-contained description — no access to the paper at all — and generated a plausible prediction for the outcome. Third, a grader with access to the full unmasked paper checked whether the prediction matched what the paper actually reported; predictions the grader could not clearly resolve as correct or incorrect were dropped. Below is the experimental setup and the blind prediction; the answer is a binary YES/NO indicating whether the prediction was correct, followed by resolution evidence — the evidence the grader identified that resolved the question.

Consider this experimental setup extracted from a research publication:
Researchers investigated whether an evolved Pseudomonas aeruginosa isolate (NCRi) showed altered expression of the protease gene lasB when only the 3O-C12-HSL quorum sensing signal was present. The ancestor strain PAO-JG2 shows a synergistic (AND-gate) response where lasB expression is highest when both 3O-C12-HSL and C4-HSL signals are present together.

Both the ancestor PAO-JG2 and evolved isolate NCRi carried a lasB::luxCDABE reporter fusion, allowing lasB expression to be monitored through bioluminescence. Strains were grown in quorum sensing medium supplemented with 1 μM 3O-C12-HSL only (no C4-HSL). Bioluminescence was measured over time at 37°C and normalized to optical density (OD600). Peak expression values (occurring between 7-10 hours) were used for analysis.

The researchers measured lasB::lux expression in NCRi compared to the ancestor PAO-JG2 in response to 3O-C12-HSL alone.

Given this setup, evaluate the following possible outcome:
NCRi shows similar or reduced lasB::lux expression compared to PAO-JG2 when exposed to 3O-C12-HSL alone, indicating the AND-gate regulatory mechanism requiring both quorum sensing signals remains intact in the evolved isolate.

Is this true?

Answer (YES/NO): NO